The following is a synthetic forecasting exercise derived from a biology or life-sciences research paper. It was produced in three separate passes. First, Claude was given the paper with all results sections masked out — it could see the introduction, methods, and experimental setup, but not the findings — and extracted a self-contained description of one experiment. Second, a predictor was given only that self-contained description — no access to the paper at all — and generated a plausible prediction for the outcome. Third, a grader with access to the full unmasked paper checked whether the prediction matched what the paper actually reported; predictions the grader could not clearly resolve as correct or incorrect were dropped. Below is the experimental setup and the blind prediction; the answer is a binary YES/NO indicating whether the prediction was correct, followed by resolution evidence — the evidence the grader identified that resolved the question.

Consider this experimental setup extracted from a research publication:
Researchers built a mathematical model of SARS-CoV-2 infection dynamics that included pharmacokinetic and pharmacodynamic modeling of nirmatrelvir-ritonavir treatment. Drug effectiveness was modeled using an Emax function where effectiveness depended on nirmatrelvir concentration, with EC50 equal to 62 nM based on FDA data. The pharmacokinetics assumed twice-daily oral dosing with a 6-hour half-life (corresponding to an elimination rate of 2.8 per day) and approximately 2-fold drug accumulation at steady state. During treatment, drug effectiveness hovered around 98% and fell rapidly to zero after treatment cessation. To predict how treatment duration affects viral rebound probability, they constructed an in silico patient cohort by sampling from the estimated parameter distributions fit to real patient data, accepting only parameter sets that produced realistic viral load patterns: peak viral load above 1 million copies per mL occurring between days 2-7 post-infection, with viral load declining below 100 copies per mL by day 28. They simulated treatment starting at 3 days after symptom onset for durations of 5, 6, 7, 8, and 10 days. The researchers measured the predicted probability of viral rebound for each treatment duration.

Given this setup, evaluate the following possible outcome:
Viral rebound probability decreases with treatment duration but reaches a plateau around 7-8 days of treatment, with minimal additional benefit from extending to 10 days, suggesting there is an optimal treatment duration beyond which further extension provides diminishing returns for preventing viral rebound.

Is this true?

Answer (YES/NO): NO